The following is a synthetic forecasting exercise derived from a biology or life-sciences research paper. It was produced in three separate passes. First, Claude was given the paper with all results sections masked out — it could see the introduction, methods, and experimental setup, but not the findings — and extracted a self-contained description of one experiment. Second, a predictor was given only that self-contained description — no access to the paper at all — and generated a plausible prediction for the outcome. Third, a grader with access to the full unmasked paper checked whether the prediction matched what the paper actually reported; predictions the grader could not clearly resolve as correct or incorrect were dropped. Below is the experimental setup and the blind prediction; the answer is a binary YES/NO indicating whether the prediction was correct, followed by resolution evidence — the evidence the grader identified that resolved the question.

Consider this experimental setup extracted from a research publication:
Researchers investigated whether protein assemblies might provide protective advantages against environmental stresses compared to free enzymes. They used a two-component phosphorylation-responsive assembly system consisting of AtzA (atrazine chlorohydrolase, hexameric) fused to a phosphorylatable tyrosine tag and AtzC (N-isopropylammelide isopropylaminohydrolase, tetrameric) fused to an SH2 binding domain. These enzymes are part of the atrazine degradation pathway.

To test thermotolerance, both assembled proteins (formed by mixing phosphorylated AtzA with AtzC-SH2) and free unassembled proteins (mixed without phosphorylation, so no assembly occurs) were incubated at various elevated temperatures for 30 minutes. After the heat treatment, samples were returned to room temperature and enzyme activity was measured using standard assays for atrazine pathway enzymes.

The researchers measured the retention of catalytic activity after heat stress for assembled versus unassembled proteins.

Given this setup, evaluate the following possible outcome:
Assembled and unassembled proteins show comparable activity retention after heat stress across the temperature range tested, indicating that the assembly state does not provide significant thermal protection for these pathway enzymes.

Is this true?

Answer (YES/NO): NO